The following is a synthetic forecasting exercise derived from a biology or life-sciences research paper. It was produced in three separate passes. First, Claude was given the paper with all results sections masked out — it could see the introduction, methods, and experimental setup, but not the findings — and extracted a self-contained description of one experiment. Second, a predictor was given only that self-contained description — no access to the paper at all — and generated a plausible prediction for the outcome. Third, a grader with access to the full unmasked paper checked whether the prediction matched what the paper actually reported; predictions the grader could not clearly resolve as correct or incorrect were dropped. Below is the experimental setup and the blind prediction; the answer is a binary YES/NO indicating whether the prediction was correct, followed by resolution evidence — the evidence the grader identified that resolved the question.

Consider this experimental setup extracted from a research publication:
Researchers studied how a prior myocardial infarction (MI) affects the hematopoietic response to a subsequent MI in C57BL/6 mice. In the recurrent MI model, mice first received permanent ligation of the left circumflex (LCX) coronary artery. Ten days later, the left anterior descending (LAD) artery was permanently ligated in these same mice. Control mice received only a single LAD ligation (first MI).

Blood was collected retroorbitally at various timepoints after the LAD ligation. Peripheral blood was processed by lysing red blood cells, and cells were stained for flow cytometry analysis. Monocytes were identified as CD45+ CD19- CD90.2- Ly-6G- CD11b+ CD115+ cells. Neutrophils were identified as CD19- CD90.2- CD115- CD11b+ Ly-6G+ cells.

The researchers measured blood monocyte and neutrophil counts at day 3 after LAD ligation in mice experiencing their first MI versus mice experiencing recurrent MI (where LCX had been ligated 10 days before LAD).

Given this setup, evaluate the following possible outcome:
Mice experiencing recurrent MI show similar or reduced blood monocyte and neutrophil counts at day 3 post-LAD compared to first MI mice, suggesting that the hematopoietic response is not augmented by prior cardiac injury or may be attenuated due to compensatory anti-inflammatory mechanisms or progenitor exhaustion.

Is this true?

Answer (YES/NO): YES